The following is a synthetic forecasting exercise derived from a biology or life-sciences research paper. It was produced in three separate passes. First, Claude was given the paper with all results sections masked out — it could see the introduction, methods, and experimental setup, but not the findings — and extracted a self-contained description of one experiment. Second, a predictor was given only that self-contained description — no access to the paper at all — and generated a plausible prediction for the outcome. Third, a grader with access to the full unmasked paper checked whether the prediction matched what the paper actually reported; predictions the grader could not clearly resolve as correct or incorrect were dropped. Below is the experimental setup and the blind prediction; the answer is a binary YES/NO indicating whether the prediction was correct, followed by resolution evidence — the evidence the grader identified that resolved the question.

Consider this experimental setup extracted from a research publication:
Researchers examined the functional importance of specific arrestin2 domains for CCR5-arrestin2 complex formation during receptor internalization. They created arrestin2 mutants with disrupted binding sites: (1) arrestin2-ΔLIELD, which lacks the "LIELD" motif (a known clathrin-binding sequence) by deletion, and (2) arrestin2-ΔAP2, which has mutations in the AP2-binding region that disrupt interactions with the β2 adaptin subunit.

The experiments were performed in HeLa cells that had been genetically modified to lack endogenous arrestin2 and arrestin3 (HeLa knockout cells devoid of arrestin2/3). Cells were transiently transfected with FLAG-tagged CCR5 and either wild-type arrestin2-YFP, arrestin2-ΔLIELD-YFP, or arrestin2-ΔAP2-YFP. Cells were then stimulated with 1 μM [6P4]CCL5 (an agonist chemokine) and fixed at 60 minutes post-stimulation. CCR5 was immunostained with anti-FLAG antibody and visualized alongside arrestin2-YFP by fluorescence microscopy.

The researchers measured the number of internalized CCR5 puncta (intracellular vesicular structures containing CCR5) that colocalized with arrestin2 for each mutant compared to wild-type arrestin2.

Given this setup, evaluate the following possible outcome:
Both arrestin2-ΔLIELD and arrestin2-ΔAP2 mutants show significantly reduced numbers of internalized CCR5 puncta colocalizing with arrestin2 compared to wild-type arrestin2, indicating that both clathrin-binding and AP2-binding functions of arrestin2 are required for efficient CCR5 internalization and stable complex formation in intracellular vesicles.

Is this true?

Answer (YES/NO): NO